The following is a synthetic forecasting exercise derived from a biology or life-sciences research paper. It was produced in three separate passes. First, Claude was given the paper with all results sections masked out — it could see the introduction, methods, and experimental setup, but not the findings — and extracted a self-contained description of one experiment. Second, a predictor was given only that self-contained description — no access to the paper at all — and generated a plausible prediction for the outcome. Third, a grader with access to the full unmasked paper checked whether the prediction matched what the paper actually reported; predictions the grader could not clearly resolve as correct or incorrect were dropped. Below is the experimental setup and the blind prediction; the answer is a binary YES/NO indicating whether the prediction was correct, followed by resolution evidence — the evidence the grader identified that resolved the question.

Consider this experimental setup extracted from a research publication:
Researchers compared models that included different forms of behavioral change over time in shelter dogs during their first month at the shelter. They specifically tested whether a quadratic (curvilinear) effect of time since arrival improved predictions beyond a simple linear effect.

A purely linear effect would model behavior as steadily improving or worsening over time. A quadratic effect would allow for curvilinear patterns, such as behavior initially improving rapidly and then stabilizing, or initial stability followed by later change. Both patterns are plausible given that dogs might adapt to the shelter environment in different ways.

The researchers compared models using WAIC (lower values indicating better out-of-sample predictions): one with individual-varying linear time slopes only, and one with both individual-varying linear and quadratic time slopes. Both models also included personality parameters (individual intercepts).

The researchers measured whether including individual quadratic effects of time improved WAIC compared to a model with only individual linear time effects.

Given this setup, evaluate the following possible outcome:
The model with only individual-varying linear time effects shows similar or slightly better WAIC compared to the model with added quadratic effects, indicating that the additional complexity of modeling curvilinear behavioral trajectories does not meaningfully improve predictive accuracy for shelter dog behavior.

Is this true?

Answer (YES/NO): NO